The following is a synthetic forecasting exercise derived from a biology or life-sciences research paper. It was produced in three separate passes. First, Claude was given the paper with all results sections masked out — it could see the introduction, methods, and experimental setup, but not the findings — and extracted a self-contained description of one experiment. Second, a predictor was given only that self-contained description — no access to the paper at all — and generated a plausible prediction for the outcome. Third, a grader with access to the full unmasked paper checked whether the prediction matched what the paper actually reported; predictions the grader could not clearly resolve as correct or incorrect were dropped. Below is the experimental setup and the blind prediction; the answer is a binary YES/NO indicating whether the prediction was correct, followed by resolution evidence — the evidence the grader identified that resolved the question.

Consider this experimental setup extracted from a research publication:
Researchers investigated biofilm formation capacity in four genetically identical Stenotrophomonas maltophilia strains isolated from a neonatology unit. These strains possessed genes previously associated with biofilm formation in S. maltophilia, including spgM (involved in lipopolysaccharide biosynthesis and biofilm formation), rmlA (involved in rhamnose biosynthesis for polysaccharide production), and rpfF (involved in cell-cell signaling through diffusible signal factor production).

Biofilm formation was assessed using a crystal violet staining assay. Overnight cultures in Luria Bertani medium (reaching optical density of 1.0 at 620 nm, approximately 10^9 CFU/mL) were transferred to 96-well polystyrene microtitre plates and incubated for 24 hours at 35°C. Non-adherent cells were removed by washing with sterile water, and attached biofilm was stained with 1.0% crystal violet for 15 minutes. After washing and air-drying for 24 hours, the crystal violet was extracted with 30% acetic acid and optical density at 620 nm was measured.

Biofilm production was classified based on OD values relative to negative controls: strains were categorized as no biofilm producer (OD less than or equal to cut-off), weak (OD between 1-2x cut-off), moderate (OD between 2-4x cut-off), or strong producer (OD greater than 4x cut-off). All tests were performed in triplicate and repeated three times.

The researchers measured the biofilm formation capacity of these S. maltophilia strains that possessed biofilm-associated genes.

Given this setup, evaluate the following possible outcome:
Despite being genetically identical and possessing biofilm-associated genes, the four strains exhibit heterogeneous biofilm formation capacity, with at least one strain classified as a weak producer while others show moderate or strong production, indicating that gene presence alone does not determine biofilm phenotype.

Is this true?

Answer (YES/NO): NO